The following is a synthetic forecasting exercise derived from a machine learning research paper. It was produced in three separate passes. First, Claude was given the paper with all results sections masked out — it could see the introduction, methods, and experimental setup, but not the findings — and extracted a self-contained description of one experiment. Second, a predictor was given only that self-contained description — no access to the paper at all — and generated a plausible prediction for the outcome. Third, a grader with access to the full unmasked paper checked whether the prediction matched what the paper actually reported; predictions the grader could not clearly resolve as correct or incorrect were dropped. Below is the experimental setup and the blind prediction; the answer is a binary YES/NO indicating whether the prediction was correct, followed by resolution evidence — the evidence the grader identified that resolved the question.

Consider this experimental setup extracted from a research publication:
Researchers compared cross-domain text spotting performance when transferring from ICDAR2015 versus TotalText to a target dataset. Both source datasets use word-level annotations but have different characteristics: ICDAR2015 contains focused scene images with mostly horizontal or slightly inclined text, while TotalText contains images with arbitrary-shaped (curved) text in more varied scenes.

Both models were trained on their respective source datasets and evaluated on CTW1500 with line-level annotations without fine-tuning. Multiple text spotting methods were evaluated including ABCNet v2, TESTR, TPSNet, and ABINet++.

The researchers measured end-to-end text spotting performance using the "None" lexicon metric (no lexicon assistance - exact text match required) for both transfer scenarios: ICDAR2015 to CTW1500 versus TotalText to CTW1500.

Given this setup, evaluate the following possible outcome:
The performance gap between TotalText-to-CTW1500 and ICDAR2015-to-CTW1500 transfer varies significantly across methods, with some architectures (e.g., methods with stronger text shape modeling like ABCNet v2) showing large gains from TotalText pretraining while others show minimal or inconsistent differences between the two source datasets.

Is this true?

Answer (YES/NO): YES